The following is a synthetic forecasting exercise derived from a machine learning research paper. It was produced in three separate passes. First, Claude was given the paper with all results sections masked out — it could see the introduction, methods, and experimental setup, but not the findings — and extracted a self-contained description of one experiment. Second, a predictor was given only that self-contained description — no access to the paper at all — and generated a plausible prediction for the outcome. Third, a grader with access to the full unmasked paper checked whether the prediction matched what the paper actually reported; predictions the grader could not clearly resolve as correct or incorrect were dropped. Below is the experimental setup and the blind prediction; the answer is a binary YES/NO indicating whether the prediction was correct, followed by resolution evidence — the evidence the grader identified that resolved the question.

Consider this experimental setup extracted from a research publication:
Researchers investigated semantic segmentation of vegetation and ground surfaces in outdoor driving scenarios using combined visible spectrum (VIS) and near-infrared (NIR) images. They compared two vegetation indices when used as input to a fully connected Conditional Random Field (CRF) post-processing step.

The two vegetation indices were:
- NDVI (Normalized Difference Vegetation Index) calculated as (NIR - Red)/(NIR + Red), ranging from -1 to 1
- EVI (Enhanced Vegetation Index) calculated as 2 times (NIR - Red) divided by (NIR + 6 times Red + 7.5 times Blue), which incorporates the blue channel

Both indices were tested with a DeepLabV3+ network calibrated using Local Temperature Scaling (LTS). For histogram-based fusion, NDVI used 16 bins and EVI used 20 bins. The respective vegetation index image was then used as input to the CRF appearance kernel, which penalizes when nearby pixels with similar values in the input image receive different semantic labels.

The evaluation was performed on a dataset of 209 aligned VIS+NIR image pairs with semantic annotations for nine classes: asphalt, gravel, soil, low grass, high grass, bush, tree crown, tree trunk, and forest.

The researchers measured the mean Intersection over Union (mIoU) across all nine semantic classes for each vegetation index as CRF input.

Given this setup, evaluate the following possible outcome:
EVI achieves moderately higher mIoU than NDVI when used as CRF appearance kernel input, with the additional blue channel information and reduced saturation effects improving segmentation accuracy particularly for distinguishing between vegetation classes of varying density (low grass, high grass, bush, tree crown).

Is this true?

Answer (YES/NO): NO